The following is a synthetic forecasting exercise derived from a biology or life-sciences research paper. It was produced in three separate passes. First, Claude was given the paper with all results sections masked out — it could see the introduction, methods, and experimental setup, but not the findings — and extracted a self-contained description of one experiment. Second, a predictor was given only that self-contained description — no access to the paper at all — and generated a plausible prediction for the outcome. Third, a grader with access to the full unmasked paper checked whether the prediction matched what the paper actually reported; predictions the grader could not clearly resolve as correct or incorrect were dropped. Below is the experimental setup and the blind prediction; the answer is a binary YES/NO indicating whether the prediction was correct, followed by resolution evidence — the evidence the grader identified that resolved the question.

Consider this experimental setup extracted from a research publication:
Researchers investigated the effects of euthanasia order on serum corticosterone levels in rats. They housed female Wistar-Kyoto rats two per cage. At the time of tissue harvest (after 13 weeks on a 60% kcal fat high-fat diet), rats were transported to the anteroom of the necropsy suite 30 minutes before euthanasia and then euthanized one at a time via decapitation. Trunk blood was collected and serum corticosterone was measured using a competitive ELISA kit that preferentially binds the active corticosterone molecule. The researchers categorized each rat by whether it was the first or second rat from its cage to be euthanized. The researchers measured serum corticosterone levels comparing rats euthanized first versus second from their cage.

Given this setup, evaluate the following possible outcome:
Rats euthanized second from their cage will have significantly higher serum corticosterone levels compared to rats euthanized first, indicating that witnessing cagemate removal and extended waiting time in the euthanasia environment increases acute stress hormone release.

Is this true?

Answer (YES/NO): NO